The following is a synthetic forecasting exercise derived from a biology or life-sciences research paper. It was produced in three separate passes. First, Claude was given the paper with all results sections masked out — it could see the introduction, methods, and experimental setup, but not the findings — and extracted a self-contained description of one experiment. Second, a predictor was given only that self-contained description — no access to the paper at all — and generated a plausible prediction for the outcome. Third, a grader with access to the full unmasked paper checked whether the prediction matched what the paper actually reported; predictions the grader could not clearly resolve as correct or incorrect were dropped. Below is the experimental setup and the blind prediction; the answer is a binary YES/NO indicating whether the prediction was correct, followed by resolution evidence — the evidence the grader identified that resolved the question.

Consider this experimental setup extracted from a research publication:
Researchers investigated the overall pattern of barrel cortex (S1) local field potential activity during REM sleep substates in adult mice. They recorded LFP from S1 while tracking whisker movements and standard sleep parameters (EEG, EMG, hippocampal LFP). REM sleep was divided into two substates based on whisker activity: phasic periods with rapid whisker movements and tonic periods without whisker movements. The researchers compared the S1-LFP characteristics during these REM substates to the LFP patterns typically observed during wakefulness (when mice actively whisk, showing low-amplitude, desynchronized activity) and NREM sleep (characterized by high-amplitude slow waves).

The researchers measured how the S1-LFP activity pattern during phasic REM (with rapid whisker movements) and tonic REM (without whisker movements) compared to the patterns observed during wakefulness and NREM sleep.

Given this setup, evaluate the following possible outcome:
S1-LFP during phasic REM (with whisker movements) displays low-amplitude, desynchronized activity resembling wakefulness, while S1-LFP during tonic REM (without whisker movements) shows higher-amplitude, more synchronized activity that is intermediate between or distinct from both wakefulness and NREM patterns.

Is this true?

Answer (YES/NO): NO